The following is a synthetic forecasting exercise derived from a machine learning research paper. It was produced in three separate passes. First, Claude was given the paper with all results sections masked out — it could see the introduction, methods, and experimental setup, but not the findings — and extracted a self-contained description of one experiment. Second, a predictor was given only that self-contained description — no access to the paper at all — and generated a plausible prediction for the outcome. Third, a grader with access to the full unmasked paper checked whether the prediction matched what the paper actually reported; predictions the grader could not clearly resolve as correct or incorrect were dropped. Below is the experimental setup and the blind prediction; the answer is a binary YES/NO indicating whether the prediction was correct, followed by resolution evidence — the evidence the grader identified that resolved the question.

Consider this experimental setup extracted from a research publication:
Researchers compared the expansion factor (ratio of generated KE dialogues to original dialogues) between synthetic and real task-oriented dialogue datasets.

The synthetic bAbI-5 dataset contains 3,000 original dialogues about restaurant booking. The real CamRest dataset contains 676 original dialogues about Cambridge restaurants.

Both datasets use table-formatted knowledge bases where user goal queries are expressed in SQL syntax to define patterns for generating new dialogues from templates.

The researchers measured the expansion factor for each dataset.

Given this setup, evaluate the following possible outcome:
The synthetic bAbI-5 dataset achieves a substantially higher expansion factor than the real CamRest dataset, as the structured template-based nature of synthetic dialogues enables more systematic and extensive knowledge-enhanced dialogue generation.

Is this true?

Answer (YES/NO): NO